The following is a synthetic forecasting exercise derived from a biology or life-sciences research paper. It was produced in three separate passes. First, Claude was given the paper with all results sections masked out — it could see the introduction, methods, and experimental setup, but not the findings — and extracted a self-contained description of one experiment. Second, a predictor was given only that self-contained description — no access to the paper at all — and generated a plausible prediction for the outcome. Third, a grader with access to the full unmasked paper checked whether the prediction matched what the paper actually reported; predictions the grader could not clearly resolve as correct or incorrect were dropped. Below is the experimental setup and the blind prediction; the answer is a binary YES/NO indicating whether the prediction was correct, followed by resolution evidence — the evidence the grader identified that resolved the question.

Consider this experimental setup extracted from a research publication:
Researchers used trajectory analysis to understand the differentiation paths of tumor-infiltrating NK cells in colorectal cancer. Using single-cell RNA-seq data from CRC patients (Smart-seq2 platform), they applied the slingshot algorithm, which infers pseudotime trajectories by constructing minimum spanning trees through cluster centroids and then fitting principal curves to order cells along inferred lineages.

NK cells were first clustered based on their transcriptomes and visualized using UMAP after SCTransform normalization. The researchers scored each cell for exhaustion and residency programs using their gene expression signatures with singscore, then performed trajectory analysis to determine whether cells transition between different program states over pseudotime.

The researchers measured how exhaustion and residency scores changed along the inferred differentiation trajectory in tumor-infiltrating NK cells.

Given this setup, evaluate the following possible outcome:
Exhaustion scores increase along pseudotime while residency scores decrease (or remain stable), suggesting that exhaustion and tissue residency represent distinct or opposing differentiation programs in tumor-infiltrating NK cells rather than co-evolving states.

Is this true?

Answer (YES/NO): NO